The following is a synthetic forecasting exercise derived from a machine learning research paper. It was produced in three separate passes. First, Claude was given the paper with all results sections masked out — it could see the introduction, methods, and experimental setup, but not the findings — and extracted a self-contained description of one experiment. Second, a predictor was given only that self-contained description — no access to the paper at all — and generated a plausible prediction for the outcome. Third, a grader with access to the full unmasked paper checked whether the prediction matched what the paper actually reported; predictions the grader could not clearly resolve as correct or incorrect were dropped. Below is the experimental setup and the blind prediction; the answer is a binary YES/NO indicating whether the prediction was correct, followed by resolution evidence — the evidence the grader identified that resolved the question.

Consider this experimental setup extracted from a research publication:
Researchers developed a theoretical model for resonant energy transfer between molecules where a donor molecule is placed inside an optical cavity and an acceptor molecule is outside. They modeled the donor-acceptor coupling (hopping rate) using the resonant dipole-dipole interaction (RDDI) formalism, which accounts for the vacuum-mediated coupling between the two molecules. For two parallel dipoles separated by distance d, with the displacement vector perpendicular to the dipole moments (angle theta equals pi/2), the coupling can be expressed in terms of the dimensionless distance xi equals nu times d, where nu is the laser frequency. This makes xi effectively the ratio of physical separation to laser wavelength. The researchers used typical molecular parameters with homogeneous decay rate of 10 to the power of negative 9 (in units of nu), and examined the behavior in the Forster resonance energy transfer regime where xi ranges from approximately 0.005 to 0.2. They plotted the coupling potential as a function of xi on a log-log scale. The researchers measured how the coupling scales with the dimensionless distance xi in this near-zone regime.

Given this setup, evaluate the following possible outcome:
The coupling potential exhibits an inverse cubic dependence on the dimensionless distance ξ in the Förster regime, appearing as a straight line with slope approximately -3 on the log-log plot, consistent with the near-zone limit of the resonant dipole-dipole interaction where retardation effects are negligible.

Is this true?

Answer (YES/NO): YES